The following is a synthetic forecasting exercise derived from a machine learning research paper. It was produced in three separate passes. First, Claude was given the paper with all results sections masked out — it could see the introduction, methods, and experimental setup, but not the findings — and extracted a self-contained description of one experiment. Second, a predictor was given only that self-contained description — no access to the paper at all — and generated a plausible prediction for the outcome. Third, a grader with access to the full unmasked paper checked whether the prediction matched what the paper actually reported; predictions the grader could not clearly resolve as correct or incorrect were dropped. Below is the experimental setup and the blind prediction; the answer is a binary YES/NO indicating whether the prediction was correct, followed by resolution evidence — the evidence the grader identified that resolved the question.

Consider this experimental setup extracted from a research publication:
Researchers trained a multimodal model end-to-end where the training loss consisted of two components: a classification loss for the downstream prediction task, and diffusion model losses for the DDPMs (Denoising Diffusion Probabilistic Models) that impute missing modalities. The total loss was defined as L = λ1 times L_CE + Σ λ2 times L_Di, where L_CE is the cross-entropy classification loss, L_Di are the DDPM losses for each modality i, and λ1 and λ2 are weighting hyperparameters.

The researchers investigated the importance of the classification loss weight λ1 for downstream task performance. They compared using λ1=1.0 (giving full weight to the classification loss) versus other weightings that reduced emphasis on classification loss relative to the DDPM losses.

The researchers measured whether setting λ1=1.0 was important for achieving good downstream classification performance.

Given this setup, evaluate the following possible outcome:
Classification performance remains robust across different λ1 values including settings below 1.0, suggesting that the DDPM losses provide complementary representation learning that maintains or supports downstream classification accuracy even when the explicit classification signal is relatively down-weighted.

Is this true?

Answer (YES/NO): NO